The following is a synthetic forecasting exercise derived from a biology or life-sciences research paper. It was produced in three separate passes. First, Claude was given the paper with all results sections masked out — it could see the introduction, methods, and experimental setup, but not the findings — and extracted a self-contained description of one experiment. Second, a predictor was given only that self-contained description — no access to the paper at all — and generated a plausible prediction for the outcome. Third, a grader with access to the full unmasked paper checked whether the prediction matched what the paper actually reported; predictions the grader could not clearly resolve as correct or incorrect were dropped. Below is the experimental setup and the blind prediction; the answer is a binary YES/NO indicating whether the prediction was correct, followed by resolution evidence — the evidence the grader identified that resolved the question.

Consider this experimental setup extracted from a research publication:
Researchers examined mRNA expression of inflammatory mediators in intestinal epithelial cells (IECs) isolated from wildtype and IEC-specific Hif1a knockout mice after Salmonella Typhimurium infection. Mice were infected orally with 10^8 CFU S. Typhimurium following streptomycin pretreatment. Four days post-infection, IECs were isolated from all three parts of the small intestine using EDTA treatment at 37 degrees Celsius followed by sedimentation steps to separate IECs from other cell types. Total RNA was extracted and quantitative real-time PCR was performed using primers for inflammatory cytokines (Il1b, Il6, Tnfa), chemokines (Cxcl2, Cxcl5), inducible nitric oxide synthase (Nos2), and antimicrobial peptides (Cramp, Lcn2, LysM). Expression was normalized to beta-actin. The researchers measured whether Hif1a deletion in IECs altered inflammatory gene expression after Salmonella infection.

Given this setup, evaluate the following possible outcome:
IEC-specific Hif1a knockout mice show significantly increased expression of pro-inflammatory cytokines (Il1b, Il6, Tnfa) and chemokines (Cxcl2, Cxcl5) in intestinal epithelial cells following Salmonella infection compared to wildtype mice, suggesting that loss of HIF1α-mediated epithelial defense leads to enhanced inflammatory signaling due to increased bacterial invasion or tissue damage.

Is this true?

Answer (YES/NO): NO